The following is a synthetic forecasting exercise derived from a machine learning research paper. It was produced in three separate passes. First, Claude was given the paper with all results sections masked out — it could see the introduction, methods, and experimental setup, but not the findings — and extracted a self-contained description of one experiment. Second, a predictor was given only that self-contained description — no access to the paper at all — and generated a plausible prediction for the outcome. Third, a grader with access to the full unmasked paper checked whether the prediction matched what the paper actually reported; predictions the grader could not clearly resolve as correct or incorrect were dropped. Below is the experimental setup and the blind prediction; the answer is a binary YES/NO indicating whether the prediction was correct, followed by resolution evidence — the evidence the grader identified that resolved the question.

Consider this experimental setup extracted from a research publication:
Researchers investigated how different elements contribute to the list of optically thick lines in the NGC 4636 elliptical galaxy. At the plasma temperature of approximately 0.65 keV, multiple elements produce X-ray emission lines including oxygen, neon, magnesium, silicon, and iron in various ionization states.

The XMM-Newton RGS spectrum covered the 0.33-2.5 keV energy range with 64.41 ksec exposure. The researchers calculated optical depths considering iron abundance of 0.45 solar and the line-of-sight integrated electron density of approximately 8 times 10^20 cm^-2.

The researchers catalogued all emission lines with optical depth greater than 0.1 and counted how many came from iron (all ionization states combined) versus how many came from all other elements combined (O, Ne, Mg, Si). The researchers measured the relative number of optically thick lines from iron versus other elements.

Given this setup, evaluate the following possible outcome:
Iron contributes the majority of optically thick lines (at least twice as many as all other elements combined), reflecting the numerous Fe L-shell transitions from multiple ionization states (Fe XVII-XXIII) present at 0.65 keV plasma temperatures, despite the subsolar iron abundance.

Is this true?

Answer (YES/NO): YES